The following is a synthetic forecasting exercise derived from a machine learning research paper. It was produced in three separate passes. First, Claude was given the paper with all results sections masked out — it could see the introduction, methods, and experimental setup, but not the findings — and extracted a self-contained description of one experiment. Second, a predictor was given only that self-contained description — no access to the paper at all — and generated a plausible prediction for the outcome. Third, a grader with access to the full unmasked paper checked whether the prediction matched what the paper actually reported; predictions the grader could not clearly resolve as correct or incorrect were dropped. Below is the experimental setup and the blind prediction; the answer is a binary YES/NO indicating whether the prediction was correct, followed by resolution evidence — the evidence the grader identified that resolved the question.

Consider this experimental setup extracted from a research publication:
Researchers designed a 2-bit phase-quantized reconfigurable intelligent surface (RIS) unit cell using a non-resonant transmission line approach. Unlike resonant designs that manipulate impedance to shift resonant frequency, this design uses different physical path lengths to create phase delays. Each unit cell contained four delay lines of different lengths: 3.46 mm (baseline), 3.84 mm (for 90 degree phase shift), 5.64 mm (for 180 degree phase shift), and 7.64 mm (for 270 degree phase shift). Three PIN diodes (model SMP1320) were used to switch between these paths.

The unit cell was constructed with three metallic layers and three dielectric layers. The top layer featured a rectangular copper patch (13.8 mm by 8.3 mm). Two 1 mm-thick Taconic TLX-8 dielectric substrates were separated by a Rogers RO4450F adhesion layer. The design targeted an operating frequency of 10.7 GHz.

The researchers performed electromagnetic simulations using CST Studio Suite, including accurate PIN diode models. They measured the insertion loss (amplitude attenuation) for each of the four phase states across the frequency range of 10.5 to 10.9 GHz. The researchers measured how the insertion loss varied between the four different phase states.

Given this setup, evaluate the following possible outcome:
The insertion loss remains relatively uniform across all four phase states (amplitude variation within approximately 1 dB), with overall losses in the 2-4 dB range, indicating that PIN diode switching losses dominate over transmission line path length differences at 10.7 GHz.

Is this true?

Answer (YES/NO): NO